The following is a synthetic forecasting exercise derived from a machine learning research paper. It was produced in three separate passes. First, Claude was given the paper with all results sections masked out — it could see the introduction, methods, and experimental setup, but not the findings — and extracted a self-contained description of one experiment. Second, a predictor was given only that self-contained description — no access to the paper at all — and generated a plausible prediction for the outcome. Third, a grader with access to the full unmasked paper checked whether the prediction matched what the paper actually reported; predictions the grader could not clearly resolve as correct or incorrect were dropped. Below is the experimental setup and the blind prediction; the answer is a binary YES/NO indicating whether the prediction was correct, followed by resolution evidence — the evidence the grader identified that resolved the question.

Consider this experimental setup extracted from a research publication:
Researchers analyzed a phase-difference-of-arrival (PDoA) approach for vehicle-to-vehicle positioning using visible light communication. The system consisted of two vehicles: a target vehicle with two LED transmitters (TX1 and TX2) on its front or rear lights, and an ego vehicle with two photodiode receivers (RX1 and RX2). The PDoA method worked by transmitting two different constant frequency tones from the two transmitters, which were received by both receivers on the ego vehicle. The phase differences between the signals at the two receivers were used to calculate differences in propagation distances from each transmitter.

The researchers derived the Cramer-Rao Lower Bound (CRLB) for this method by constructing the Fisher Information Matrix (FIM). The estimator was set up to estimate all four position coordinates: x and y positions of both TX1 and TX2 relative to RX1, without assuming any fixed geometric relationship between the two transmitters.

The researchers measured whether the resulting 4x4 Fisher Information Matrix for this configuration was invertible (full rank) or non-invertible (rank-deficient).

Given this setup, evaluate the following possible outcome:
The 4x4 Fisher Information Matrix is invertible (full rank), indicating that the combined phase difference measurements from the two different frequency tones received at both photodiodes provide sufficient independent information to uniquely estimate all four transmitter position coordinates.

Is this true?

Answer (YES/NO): NO